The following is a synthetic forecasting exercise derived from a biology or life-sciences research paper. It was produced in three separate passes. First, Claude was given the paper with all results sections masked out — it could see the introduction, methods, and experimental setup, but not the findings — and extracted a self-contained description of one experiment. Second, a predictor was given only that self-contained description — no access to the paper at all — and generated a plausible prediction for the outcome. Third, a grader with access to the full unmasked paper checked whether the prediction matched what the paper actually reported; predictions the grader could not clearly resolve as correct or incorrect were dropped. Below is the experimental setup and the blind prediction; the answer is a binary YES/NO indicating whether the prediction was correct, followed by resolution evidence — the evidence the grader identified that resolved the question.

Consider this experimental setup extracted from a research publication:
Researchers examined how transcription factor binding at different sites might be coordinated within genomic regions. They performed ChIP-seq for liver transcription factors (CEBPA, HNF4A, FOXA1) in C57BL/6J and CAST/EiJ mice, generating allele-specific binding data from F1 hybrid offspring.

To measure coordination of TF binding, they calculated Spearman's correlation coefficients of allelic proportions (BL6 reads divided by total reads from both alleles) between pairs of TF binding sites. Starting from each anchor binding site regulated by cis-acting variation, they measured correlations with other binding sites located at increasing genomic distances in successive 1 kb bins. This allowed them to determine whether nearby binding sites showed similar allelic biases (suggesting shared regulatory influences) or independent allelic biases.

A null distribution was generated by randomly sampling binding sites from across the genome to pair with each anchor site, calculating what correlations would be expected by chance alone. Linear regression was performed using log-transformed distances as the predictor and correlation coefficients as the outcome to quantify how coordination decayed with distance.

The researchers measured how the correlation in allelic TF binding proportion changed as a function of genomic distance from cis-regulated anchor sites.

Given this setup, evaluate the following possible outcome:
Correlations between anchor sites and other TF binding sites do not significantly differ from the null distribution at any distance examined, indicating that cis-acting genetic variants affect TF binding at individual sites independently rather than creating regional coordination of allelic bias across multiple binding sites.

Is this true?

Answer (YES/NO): NO